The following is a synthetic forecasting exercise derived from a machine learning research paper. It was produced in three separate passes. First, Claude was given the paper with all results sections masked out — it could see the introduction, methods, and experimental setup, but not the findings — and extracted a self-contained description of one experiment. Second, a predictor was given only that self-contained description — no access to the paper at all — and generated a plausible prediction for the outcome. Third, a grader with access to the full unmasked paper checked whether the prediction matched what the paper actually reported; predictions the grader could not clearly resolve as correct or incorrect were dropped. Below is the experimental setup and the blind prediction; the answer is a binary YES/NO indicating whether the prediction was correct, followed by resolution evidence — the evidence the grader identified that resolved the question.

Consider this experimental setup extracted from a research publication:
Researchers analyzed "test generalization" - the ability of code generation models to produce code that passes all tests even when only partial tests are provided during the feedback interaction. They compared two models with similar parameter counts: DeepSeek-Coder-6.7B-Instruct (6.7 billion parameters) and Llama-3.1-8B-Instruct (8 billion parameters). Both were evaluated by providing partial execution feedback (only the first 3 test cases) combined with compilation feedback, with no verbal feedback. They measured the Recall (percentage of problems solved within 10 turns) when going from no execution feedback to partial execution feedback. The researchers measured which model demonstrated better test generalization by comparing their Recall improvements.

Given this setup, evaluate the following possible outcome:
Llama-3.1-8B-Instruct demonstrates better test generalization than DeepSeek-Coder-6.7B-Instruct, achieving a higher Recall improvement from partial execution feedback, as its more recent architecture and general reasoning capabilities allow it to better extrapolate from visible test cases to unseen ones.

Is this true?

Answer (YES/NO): YES